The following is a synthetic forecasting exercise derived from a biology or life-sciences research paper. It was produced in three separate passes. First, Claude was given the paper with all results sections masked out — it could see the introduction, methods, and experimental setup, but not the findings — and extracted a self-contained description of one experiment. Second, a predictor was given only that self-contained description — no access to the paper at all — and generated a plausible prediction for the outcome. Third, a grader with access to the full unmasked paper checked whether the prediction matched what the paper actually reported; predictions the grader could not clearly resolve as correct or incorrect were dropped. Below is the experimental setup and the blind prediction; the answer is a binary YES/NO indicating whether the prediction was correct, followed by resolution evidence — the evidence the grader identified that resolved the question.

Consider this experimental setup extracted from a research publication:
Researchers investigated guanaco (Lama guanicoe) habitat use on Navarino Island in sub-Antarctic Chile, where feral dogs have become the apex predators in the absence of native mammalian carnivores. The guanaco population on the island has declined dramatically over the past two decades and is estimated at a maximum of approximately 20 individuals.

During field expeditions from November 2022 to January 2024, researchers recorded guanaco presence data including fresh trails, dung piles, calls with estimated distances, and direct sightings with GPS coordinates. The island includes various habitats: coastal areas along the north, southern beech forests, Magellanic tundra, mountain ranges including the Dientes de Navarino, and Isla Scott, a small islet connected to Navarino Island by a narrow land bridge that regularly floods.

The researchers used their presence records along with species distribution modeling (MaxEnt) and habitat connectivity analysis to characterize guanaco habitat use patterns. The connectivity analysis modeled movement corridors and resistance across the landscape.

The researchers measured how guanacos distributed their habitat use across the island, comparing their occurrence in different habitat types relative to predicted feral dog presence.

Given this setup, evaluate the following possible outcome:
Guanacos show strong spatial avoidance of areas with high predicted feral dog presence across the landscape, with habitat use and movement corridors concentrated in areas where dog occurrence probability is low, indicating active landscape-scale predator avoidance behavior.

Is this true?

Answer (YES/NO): YES